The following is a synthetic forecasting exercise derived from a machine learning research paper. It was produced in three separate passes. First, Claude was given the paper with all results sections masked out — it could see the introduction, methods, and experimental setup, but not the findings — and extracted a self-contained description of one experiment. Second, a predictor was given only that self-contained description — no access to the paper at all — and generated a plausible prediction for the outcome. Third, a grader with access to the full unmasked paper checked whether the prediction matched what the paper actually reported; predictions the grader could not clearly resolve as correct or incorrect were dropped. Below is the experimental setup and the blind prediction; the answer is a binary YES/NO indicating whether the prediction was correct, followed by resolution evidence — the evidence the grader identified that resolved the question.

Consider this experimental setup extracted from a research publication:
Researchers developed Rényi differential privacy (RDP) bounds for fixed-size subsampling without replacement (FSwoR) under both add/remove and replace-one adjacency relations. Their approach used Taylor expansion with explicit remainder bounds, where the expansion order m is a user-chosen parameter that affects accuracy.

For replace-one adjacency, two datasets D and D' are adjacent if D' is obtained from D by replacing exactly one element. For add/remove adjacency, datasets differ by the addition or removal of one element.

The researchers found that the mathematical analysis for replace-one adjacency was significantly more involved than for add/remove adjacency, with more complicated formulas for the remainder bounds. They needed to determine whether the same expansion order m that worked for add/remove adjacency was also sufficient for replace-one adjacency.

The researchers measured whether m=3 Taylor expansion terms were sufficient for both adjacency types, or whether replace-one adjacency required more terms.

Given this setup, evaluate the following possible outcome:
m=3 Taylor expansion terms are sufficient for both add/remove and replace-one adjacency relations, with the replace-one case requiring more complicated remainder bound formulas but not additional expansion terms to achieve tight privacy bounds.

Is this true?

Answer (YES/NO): NO